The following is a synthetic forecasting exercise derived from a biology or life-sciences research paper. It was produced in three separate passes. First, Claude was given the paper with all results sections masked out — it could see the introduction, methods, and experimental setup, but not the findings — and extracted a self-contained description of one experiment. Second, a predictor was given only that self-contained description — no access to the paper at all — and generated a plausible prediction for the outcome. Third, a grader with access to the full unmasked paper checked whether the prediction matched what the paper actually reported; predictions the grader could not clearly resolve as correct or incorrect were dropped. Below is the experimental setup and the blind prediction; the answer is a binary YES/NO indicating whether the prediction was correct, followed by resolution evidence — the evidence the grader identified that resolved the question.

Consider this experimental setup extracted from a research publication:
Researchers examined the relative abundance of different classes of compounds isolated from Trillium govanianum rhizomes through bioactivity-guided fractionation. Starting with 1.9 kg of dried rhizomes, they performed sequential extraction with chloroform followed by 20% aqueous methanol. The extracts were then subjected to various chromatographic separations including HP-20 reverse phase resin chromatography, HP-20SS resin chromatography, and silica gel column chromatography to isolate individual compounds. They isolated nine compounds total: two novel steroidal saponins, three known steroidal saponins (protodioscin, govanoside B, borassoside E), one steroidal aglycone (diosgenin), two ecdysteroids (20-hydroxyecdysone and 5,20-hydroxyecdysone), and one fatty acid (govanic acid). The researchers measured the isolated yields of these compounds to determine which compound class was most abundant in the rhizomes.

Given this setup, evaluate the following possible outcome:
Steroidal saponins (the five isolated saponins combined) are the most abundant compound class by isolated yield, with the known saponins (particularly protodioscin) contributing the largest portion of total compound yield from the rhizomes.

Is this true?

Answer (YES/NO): NO